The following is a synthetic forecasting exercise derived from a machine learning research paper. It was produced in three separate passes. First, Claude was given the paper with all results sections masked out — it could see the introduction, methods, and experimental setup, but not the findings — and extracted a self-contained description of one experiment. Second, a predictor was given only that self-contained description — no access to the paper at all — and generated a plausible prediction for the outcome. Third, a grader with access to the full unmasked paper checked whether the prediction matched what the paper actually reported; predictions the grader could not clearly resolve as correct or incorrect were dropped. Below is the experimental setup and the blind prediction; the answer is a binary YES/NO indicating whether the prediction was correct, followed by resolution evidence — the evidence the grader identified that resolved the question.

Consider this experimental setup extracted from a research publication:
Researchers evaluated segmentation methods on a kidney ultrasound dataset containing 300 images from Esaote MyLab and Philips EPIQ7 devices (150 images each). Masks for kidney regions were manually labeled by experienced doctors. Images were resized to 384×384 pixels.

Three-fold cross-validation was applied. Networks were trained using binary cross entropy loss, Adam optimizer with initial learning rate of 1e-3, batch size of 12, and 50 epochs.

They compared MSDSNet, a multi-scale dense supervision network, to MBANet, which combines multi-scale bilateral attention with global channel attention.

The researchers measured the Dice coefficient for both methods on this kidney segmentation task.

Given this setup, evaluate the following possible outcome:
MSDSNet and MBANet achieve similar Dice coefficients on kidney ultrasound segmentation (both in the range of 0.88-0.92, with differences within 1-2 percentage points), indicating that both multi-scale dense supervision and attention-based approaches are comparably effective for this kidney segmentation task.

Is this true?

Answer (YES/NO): NO